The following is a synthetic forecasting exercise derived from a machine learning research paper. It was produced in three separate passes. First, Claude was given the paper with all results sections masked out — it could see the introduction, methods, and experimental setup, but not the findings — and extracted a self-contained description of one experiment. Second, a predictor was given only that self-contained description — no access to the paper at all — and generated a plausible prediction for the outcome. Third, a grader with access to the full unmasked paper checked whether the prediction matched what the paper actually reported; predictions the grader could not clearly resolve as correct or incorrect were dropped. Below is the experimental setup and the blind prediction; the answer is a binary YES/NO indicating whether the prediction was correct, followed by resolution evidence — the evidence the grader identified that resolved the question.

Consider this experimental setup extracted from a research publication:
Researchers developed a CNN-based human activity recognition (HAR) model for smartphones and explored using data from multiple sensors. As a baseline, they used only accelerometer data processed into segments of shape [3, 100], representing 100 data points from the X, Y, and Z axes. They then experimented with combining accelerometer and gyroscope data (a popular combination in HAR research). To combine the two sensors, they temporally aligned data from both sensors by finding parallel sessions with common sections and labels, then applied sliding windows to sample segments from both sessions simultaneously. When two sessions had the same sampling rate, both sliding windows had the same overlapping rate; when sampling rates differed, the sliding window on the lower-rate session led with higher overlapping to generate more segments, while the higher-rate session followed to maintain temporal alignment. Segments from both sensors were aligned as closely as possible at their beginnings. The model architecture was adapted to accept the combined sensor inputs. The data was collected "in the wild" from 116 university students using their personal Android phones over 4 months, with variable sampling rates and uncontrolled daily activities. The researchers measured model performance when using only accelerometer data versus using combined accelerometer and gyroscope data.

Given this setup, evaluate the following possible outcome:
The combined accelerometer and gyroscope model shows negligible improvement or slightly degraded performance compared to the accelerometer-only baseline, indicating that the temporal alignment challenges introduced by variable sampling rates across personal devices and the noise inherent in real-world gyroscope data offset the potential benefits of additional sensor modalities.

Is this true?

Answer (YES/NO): YES